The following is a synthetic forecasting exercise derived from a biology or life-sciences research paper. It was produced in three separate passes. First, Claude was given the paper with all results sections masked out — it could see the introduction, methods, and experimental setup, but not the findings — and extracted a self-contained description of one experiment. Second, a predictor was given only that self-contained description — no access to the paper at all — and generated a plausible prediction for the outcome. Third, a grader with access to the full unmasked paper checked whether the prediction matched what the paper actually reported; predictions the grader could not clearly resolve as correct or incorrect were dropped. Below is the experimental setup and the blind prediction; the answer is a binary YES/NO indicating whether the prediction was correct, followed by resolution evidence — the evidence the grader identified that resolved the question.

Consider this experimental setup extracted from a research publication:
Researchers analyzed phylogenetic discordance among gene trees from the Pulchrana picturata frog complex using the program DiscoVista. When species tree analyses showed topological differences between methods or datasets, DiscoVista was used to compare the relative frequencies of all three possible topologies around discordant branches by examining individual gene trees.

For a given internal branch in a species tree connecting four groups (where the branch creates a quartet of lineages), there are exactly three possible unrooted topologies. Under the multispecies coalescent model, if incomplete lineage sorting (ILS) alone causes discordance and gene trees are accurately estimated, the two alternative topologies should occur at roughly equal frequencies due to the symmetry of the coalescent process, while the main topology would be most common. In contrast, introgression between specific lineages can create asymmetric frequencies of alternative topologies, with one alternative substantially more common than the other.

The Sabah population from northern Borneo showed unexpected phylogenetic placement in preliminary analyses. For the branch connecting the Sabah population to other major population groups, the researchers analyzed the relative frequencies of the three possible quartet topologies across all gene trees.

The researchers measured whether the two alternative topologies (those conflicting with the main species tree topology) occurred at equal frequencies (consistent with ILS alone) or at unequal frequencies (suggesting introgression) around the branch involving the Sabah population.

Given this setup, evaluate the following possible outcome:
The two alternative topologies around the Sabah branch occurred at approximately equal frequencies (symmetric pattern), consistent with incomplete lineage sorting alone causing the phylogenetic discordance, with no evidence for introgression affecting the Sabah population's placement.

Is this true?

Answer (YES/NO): NO